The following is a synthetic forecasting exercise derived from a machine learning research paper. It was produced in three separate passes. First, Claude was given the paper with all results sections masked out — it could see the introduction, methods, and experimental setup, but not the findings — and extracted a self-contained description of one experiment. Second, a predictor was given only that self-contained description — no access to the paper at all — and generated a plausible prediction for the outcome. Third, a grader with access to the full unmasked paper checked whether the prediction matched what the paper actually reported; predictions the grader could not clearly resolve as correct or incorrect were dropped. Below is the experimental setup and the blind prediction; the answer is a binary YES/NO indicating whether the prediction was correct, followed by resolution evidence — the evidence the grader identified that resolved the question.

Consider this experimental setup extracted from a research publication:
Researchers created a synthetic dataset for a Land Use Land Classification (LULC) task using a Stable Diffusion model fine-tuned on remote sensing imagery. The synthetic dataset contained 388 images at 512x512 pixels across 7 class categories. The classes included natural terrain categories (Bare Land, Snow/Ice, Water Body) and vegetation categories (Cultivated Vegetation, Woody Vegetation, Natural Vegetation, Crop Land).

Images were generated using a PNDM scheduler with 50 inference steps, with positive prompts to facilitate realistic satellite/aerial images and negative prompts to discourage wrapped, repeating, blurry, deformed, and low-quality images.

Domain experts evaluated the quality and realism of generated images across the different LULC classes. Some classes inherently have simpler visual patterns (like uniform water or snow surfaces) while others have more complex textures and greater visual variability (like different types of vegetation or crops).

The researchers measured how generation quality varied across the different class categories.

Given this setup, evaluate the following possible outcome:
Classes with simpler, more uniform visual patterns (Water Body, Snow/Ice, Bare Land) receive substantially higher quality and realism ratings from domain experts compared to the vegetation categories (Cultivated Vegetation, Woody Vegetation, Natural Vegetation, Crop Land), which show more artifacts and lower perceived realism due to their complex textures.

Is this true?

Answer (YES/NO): NO